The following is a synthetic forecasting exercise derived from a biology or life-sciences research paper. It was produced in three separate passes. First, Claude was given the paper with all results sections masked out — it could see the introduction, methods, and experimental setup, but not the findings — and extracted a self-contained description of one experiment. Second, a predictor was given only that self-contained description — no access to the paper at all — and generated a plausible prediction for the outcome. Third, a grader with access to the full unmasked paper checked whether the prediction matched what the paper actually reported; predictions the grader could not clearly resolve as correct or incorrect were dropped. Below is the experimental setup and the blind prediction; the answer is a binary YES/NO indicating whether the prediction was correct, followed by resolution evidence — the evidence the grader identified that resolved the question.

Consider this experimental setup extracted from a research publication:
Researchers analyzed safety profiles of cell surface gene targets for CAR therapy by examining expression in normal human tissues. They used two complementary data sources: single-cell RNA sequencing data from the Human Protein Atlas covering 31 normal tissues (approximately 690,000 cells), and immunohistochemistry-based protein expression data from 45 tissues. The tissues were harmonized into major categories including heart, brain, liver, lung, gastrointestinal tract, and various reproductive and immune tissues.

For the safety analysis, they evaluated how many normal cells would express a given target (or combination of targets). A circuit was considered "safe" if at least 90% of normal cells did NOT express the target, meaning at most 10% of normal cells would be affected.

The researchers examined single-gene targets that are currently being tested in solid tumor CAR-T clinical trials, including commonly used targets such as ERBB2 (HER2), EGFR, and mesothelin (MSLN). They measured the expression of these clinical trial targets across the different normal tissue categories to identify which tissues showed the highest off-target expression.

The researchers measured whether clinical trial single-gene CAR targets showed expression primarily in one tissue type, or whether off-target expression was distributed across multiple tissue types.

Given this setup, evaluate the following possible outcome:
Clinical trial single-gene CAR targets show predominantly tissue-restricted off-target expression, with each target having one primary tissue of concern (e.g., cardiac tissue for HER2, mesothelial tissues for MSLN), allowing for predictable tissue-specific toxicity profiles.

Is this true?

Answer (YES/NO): NO